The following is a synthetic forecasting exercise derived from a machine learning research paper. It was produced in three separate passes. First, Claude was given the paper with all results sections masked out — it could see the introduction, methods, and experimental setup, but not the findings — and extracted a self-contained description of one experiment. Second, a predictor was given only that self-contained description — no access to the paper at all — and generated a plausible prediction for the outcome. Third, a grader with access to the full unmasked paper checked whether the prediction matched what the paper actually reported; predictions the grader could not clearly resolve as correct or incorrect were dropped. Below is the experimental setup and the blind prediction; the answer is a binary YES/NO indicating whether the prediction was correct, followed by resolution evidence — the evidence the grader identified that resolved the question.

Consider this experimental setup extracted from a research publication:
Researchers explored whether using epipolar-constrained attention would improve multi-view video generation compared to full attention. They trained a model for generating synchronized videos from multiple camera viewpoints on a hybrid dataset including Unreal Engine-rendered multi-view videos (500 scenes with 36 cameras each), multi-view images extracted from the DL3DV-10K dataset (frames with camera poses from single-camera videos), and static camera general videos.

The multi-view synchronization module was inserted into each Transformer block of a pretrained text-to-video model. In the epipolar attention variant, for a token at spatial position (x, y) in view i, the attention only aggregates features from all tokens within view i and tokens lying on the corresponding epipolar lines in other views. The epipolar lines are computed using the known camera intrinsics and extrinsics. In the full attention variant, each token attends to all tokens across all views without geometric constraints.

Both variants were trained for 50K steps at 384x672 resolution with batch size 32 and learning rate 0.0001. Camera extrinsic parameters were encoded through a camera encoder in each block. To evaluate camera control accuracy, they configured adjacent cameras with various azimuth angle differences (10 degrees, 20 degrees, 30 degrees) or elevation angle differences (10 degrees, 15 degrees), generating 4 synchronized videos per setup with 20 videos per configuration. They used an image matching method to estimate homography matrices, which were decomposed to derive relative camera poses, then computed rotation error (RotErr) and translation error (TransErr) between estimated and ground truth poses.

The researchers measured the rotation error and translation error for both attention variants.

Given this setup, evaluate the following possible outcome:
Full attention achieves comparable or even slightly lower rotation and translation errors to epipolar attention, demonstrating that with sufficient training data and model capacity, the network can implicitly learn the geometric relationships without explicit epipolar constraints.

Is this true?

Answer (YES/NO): NO